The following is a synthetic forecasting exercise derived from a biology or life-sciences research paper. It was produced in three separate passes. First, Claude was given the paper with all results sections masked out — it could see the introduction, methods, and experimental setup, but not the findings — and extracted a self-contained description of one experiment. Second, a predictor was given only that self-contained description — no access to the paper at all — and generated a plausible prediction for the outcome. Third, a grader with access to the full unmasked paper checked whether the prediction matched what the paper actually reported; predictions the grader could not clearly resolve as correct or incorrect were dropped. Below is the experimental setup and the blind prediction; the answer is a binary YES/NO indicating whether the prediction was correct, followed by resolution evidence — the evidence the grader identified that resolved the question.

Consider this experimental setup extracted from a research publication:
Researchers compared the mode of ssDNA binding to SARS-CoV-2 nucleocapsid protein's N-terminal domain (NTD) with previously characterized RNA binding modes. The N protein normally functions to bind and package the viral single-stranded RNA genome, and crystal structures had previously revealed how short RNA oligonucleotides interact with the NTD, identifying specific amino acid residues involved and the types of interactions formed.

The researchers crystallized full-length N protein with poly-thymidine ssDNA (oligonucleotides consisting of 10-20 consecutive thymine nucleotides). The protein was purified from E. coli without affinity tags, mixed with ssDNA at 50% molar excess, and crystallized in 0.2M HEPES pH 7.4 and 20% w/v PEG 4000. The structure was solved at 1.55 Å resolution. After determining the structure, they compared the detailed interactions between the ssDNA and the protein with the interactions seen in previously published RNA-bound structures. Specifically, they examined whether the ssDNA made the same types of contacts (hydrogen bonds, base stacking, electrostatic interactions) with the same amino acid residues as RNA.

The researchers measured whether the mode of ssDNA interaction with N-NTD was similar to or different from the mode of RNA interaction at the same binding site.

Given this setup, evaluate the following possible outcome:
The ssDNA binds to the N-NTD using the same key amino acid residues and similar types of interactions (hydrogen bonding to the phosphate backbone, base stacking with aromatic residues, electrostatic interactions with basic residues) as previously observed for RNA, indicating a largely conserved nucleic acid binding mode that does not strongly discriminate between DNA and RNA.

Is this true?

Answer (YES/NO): NO